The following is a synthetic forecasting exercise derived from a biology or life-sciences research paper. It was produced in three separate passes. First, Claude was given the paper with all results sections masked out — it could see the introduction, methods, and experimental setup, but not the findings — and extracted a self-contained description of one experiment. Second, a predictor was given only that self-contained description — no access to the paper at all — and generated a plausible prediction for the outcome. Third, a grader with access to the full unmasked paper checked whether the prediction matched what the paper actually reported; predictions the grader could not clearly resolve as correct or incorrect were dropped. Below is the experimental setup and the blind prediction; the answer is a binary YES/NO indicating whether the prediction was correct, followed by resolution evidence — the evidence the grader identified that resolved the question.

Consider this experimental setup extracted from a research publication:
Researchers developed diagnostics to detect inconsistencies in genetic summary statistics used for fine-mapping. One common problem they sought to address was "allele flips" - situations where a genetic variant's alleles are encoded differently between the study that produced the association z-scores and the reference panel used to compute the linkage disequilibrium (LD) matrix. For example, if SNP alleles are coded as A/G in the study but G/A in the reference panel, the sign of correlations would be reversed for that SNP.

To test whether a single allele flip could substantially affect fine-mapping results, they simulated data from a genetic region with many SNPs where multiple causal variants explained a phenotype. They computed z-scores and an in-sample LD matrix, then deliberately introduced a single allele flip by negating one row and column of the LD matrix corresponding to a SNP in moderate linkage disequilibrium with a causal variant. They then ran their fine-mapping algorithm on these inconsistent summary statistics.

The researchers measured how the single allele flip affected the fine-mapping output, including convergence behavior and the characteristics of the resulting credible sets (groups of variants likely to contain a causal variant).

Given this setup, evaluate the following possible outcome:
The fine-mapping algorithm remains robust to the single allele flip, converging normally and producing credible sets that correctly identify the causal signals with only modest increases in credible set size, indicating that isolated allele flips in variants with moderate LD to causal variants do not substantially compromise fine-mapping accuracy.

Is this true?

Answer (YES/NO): NO